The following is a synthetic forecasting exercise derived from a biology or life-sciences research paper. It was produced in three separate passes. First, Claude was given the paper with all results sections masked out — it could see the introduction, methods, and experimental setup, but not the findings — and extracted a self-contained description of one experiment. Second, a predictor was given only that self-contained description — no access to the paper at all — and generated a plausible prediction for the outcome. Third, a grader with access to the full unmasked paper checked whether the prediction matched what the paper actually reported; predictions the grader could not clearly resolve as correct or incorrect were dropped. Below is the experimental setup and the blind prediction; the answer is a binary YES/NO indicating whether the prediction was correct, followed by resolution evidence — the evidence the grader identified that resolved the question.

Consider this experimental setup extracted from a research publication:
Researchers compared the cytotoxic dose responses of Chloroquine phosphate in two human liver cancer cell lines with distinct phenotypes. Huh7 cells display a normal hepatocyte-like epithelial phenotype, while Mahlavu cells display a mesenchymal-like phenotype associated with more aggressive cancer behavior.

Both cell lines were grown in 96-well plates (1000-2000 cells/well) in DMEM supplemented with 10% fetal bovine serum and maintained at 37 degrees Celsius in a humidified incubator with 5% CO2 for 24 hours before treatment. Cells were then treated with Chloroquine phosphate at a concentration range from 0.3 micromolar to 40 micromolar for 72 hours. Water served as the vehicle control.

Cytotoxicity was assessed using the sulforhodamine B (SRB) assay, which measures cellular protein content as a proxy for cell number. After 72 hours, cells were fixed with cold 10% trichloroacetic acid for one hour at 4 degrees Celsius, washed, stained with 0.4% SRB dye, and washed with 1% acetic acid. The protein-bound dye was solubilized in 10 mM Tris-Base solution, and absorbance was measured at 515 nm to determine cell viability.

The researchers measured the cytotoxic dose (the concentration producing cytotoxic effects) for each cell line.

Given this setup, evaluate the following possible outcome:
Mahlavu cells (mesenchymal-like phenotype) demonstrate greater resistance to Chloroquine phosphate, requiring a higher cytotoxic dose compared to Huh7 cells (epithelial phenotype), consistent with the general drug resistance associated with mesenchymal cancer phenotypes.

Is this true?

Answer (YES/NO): YES